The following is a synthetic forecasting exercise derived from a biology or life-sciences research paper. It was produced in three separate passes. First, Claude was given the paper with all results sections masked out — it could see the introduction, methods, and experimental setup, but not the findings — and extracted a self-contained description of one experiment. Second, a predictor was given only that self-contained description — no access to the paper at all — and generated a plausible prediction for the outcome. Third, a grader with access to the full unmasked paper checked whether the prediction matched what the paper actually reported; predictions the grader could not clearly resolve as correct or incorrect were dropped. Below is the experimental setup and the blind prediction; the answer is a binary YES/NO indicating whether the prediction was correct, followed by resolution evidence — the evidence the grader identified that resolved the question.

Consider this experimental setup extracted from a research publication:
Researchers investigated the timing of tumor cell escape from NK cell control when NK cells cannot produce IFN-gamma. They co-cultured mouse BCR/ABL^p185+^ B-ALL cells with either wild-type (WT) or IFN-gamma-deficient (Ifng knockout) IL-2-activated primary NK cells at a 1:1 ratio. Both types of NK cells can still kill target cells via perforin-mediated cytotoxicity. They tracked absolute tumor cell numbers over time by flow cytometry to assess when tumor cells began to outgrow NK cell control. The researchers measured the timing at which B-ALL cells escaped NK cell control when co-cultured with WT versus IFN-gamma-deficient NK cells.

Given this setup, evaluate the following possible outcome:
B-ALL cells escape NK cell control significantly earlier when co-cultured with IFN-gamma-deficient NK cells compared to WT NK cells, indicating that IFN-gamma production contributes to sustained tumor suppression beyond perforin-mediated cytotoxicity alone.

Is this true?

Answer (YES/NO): YES